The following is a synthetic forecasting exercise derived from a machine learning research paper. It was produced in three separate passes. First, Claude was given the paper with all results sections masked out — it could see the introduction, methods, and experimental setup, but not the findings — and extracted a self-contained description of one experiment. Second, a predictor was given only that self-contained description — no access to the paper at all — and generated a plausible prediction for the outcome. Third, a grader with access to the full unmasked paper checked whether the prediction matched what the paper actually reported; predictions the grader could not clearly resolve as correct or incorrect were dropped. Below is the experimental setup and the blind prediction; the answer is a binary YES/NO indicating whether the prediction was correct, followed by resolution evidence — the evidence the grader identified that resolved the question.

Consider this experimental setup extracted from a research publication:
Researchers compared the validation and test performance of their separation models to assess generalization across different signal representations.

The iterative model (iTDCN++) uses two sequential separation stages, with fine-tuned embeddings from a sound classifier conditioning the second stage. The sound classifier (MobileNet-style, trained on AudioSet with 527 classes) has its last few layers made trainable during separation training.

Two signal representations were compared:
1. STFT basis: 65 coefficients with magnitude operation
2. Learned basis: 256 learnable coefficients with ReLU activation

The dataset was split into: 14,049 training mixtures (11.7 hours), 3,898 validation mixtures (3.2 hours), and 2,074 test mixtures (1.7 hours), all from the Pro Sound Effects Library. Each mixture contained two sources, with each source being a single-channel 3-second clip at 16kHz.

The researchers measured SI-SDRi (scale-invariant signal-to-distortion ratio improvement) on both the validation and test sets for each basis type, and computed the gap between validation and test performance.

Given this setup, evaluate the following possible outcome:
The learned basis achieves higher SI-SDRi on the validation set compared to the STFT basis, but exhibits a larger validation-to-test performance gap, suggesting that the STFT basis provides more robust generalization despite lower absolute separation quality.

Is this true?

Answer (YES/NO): NO